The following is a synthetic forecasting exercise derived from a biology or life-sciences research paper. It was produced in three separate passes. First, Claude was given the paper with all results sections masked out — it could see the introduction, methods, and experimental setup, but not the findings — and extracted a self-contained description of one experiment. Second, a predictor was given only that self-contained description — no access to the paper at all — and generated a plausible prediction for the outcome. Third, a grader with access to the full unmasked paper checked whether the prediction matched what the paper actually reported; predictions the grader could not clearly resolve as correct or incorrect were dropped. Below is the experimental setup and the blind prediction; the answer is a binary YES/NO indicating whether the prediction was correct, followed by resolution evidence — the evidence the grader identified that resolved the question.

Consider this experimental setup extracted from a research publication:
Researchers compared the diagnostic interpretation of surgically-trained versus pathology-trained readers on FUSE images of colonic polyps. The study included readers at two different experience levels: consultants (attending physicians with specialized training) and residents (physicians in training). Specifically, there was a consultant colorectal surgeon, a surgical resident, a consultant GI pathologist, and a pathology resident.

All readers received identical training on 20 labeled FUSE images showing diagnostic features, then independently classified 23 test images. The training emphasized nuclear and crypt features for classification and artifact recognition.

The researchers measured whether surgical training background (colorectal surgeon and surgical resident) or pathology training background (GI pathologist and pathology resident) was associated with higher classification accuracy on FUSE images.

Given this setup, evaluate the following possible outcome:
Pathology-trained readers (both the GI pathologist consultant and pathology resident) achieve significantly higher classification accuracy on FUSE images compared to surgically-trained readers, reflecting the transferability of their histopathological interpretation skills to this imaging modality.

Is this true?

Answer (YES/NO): NO